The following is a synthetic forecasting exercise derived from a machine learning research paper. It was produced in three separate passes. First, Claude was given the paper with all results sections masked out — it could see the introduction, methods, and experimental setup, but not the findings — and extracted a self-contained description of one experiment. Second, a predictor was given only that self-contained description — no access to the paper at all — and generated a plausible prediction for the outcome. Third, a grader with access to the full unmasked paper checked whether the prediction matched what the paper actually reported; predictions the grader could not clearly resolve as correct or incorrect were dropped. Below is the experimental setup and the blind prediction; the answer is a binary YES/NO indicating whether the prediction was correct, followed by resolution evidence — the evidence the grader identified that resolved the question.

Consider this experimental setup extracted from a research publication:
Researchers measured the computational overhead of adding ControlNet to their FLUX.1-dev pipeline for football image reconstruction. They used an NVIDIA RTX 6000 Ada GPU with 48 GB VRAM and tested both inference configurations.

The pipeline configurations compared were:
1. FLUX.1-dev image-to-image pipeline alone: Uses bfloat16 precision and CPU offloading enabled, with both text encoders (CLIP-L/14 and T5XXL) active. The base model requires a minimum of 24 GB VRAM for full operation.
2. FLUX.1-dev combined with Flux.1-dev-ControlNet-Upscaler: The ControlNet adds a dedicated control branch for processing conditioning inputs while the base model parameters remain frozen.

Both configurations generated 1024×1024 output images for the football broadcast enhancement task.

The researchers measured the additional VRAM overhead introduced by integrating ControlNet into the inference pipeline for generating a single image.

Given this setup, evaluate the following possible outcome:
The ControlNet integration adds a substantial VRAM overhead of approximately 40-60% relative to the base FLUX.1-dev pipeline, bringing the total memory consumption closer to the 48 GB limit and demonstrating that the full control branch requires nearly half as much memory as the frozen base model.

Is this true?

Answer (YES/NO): NO